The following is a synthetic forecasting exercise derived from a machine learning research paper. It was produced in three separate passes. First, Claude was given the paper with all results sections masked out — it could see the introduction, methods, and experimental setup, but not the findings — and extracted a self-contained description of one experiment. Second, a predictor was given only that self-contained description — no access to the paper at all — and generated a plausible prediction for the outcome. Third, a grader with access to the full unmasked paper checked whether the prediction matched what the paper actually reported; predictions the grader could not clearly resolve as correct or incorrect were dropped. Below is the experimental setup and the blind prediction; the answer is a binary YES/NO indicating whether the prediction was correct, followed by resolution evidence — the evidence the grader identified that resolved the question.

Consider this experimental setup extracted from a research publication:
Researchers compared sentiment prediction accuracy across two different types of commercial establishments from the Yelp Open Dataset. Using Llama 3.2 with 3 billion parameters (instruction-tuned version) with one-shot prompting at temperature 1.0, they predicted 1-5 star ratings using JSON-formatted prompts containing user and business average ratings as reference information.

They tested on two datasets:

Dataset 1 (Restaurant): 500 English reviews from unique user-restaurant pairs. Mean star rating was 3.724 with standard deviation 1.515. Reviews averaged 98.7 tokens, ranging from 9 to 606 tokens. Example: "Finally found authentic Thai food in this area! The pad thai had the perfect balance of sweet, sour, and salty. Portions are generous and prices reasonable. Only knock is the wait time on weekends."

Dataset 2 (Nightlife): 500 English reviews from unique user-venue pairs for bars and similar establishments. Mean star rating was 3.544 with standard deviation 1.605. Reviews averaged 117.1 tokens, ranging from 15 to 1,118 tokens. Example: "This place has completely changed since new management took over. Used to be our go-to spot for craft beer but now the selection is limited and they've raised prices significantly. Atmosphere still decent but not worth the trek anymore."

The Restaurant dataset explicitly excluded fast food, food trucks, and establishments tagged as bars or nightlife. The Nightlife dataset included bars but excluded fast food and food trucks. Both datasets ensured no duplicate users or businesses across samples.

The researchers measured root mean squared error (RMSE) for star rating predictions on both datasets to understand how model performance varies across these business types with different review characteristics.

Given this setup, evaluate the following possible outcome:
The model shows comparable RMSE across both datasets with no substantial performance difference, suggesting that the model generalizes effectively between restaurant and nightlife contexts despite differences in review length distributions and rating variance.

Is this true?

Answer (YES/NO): NO